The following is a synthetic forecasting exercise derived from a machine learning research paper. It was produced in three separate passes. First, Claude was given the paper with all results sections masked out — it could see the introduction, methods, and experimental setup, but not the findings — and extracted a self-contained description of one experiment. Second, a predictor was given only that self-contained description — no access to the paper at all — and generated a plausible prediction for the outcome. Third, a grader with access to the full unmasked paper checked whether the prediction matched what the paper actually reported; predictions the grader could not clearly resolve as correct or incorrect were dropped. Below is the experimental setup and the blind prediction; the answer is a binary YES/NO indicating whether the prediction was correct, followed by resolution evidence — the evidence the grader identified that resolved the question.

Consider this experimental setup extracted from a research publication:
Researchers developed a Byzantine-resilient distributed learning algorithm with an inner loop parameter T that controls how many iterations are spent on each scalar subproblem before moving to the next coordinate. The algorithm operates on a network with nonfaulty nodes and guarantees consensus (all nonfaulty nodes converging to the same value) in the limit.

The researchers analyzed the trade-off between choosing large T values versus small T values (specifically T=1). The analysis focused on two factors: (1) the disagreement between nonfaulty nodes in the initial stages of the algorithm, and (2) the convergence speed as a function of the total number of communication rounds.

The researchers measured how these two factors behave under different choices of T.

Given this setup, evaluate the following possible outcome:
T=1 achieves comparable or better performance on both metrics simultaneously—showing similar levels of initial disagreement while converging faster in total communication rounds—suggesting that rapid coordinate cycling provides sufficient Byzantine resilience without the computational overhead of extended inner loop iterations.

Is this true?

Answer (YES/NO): NO